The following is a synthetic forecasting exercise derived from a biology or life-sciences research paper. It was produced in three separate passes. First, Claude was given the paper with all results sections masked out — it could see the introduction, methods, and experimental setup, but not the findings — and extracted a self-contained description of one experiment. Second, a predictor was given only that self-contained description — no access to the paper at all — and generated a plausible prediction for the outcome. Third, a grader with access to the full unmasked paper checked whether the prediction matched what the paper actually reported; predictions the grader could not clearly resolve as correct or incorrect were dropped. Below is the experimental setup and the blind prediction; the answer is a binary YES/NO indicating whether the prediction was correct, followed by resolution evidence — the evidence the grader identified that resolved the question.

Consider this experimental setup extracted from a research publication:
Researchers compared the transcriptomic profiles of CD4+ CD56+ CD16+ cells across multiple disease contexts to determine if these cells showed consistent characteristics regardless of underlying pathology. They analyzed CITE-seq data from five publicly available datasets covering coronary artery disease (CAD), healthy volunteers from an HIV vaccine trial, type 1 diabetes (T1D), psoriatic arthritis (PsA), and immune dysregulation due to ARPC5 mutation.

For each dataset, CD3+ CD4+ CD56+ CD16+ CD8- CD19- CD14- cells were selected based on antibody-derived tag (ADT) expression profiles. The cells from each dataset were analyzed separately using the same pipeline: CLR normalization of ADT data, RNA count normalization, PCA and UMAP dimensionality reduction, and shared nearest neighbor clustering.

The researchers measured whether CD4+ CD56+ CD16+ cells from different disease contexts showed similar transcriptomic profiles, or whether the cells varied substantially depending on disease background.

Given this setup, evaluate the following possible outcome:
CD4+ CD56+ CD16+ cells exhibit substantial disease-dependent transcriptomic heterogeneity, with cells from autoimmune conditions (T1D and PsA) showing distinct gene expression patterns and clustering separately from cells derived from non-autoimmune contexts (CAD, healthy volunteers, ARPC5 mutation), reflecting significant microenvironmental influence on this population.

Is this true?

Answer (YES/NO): NO